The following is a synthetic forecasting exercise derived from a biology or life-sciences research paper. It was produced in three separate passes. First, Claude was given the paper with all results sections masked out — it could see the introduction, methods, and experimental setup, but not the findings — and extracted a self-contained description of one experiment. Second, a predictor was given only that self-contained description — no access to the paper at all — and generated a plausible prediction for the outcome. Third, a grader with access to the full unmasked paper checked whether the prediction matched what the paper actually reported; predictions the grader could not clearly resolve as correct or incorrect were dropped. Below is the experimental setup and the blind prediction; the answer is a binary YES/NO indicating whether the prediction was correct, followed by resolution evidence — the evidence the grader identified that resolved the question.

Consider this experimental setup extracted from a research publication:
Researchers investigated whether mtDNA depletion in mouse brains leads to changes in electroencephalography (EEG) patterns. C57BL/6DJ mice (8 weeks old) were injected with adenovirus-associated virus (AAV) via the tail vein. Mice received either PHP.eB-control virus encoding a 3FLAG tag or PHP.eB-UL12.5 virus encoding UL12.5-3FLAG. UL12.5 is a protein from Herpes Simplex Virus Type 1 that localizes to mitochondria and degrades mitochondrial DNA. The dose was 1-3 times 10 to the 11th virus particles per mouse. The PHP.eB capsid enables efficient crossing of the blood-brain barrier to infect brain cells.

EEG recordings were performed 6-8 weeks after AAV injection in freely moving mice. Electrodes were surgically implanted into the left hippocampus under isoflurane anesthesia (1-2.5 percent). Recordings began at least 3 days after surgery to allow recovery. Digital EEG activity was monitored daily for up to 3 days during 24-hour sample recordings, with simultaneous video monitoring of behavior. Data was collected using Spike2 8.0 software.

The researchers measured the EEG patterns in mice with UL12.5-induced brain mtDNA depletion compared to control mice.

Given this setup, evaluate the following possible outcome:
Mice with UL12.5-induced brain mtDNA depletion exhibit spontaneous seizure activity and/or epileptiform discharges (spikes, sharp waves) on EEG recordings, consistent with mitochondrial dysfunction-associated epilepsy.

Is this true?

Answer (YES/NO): YES